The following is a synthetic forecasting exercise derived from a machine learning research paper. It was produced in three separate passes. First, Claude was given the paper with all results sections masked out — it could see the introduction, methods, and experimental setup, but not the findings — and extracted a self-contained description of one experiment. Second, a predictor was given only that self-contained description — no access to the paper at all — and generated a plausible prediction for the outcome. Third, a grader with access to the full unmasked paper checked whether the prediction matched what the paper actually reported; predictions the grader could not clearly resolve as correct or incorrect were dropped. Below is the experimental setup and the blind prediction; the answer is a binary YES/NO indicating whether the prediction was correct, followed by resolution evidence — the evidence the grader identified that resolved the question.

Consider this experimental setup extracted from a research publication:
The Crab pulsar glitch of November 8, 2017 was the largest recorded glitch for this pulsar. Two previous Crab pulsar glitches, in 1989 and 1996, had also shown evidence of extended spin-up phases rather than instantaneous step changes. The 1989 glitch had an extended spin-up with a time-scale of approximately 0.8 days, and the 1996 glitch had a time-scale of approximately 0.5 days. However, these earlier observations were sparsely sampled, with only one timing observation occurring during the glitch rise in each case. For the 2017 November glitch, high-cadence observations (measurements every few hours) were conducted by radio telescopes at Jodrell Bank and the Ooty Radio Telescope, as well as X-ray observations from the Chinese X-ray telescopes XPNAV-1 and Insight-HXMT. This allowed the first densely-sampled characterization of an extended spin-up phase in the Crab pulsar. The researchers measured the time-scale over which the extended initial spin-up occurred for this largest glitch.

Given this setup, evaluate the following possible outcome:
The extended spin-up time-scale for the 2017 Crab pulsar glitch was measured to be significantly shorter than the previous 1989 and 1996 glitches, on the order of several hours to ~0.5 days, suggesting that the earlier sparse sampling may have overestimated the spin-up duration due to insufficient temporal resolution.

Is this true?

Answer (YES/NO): NO